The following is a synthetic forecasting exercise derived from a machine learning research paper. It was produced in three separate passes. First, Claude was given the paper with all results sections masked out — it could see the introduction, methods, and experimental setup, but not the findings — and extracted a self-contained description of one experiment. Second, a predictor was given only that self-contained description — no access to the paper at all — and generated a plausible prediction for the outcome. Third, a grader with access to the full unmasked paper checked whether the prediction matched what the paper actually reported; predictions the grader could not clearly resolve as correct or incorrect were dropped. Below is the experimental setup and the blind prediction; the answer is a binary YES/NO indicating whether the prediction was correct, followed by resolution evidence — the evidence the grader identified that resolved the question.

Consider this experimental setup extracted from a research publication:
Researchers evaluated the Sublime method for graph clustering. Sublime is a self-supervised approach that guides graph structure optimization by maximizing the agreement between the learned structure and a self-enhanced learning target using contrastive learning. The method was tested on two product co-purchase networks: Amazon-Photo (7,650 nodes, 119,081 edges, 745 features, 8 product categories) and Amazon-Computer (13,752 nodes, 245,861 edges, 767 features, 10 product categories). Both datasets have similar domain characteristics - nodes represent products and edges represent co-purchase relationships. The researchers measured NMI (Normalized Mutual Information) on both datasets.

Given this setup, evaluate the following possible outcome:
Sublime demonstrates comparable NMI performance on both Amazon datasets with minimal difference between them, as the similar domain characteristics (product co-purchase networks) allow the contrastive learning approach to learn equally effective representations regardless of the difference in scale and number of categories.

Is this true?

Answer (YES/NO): NO